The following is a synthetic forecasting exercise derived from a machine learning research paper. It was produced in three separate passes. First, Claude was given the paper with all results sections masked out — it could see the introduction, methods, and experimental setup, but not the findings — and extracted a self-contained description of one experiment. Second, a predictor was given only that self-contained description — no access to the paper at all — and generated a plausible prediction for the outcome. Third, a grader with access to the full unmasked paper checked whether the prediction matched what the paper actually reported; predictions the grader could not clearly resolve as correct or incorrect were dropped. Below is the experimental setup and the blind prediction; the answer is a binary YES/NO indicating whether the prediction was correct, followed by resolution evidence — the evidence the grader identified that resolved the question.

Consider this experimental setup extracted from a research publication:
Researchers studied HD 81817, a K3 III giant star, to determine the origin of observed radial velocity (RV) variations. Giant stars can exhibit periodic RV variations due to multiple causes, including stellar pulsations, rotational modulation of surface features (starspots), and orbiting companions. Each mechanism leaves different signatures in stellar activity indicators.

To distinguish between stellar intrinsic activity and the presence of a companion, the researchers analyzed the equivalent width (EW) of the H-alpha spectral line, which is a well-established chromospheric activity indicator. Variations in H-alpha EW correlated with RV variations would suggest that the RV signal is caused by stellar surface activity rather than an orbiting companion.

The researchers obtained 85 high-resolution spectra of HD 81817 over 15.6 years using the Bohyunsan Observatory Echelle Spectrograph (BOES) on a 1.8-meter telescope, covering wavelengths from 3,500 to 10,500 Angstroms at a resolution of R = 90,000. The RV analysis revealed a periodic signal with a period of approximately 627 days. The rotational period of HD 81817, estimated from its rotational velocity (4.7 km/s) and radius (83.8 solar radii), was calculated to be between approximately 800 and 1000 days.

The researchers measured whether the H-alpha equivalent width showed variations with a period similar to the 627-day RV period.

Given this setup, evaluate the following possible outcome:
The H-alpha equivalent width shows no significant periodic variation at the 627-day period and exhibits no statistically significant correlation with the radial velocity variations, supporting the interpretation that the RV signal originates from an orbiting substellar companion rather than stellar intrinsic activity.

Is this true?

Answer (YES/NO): NO